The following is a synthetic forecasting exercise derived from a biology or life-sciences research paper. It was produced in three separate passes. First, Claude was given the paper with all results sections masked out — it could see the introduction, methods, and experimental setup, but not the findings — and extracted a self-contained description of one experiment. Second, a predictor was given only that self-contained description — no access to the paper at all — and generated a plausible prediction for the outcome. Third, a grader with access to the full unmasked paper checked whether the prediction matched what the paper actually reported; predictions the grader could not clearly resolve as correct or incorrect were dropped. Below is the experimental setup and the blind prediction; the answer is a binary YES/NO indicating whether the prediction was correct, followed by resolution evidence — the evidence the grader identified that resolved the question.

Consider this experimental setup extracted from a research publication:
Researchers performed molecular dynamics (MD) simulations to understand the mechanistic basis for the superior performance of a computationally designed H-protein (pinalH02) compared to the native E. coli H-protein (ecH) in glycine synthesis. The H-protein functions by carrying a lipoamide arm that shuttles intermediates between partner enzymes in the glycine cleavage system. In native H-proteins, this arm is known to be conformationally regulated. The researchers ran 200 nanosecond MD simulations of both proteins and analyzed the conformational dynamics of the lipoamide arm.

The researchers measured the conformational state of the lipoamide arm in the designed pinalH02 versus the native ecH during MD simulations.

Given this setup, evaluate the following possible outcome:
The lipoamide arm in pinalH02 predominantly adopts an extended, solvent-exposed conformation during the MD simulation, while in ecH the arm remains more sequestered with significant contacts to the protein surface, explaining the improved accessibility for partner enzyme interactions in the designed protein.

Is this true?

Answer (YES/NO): YES